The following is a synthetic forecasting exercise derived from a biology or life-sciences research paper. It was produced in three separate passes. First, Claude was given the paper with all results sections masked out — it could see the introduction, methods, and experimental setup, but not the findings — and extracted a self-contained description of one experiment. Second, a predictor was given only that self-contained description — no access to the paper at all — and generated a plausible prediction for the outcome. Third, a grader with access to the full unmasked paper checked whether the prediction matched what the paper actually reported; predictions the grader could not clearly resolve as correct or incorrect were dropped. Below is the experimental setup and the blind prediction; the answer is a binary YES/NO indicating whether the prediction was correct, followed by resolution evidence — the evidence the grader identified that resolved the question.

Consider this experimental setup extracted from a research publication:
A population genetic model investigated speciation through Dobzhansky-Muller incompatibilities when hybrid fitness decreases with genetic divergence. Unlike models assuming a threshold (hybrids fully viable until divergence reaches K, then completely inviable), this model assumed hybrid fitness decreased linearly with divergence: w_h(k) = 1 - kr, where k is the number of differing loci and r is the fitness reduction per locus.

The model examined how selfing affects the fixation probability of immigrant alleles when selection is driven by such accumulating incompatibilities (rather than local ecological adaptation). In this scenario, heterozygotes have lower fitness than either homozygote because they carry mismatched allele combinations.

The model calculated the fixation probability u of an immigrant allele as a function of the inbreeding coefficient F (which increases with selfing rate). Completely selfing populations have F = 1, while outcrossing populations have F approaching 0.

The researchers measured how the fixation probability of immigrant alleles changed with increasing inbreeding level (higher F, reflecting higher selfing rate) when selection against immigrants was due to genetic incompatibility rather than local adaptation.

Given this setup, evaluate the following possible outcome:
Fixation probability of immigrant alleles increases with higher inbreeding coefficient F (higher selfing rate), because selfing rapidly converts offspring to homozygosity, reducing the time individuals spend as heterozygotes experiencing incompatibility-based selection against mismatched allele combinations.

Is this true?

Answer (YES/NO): YES